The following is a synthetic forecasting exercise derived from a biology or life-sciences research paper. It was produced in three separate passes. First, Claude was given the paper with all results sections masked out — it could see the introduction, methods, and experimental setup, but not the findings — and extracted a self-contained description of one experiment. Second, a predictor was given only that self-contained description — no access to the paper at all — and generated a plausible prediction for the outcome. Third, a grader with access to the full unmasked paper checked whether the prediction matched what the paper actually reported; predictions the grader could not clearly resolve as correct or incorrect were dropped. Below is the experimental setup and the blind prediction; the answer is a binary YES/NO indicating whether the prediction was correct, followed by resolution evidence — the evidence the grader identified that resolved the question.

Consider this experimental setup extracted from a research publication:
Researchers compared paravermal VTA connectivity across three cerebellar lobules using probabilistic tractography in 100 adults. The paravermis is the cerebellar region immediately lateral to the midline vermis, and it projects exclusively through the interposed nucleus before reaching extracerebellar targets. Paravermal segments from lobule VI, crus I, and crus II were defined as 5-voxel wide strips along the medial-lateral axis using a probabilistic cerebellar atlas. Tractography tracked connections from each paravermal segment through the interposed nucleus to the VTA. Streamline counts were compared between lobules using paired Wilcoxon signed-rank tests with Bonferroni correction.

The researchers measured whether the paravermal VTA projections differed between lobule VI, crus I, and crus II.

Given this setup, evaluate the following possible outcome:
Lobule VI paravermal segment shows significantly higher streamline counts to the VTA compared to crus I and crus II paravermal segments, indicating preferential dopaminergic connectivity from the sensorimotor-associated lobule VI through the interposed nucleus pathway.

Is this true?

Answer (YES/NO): NO